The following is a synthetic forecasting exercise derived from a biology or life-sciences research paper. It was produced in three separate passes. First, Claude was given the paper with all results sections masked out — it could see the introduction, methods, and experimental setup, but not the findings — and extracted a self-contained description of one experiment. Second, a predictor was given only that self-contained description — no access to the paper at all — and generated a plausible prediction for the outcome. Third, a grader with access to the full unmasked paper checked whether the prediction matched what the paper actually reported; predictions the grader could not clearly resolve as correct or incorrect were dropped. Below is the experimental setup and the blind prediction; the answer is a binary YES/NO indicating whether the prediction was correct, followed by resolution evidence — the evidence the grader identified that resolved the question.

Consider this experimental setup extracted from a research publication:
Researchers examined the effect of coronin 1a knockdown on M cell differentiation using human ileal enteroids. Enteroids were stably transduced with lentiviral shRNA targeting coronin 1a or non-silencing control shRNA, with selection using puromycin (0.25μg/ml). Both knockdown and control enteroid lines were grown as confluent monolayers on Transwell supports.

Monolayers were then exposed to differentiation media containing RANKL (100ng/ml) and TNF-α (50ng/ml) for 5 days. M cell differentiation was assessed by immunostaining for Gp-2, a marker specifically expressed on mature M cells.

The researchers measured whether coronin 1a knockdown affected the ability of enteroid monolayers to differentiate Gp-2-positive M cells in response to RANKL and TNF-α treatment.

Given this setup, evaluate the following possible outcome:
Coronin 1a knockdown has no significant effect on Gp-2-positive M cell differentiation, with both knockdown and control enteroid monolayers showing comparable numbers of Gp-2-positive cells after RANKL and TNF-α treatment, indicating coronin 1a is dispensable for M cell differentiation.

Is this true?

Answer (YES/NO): NO